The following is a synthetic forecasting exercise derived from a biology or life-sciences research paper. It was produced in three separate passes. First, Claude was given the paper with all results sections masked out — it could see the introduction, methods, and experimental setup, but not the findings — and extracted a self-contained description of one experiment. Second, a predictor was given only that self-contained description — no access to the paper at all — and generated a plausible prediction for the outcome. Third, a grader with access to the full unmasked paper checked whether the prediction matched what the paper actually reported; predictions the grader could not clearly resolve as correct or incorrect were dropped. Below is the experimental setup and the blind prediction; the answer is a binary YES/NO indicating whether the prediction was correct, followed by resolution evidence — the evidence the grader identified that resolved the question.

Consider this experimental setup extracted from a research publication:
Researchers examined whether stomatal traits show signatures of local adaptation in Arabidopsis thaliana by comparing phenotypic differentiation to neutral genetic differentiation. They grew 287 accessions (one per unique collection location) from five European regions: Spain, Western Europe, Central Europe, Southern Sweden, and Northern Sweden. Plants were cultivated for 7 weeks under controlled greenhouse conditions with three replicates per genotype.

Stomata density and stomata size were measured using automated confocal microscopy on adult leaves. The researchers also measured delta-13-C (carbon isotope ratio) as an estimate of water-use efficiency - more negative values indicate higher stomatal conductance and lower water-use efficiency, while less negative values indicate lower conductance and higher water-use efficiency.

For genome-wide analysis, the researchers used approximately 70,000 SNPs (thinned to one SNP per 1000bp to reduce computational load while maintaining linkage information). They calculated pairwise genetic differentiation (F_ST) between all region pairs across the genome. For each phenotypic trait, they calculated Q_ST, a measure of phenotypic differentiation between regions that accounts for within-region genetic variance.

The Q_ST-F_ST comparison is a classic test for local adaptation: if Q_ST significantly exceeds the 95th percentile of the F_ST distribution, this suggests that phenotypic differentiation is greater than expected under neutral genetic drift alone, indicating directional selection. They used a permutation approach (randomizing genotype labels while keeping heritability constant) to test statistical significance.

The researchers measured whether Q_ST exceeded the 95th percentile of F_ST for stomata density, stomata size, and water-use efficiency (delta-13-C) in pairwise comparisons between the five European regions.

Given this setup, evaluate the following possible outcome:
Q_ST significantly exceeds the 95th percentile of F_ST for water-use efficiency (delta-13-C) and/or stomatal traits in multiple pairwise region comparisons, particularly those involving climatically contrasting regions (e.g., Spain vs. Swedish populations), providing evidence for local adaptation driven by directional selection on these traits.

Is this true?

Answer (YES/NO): NO